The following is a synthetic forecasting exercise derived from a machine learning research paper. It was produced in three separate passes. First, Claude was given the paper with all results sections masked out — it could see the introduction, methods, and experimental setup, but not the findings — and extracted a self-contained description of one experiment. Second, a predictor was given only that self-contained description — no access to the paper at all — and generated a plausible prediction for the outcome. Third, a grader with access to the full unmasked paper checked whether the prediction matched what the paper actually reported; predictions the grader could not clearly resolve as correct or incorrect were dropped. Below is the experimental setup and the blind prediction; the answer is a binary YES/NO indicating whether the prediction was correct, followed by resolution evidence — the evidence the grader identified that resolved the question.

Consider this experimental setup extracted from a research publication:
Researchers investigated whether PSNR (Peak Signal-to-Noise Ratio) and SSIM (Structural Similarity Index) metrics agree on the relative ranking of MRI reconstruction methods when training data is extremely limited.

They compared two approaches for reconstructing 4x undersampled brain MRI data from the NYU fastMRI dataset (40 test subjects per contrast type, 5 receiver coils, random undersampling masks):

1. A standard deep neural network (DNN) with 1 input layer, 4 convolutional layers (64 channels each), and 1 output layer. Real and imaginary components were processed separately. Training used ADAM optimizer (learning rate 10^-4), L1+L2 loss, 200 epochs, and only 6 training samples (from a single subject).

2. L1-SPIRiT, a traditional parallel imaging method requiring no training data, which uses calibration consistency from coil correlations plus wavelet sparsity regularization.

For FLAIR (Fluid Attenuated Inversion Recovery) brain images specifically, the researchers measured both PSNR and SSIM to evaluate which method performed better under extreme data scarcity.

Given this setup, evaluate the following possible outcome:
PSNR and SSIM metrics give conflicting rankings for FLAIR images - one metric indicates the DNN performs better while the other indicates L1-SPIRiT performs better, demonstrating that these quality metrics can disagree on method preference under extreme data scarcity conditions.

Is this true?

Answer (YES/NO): YES